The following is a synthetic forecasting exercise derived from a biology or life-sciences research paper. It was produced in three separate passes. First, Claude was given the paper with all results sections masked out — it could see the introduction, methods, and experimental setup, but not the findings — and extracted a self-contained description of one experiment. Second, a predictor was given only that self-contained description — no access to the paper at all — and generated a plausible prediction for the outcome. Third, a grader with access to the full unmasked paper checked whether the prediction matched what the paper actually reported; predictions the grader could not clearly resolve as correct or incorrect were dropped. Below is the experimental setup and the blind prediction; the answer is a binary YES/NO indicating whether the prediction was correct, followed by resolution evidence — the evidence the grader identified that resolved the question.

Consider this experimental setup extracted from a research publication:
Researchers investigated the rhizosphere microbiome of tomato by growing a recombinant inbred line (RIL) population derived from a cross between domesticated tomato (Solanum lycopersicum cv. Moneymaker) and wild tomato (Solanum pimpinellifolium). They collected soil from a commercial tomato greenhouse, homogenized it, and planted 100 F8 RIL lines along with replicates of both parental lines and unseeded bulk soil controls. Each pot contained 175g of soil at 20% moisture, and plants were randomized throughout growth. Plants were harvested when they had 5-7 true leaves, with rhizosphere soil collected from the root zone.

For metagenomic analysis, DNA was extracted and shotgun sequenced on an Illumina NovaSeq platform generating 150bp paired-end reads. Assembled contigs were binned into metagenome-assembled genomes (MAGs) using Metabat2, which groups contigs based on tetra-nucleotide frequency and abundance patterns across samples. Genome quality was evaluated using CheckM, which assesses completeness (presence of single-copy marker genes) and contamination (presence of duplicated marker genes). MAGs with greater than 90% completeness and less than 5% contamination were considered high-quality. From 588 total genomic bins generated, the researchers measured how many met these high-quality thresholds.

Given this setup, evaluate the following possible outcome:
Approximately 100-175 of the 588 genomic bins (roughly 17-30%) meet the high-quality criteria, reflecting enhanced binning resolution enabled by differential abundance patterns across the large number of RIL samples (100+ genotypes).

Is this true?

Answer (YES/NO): NO